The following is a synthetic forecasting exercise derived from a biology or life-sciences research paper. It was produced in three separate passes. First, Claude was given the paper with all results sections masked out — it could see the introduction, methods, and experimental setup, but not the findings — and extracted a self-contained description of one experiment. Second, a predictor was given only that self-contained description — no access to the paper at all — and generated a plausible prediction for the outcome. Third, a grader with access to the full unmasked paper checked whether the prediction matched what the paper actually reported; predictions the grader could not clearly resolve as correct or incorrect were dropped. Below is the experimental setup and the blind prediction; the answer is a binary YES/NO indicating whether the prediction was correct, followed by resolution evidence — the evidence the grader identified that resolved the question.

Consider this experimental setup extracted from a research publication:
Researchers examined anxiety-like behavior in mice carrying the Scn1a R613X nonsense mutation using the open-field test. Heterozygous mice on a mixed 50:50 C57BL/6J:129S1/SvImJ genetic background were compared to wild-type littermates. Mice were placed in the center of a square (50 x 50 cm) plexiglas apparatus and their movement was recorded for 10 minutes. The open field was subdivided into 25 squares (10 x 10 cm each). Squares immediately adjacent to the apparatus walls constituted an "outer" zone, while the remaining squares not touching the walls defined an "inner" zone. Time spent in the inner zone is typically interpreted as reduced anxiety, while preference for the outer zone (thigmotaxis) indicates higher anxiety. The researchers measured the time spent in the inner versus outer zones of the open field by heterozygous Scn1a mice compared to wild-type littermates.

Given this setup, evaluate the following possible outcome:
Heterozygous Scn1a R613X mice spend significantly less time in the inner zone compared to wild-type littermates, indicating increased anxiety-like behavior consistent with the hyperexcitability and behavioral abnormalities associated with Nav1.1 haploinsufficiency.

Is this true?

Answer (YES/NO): NO